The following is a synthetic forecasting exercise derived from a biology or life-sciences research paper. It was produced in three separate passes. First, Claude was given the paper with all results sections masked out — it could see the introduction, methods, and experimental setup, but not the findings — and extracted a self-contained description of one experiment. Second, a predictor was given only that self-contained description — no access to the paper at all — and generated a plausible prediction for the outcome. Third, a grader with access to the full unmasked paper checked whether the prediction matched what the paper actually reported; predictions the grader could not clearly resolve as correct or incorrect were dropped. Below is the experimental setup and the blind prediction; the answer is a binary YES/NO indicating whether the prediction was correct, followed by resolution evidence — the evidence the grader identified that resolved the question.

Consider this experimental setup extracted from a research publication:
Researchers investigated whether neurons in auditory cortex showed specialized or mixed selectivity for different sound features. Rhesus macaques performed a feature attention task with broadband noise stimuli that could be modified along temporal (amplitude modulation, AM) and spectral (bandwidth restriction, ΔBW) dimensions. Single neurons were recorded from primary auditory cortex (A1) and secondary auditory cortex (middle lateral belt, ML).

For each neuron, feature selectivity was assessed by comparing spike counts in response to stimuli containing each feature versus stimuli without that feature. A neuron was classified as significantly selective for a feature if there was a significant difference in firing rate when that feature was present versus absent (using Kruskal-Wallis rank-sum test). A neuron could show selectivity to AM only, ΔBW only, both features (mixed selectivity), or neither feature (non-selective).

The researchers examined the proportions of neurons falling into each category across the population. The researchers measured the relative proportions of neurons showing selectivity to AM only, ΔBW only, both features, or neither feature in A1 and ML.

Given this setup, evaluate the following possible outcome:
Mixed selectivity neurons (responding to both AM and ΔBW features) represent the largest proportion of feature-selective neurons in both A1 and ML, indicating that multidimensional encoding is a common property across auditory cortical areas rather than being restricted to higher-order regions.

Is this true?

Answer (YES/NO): YES